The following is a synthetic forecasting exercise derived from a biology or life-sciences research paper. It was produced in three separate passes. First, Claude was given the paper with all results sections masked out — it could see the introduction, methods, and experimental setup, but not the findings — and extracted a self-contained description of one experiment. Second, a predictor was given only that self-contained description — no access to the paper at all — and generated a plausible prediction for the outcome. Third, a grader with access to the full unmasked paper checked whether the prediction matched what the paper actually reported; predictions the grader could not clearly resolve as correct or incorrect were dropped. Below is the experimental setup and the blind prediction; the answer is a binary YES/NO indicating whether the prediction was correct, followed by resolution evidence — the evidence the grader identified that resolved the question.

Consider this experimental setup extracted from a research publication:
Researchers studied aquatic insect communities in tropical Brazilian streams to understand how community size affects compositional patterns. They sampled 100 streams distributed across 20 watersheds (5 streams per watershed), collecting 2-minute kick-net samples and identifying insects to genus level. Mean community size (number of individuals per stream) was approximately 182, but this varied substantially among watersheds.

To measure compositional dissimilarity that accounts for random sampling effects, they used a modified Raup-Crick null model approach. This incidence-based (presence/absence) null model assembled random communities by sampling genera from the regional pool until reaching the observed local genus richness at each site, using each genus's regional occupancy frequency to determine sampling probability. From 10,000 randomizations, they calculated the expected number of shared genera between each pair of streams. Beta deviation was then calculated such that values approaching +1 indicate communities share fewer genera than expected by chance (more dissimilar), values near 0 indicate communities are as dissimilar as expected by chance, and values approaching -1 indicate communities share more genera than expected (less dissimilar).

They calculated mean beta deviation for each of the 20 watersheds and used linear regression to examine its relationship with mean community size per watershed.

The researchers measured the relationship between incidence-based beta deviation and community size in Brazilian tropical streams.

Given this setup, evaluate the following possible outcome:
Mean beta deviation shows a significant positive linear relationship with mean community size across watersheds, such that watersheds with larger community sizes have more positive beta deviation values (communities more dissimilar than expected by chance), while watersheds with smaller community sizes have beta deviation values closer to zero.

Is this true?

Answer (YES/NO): NO